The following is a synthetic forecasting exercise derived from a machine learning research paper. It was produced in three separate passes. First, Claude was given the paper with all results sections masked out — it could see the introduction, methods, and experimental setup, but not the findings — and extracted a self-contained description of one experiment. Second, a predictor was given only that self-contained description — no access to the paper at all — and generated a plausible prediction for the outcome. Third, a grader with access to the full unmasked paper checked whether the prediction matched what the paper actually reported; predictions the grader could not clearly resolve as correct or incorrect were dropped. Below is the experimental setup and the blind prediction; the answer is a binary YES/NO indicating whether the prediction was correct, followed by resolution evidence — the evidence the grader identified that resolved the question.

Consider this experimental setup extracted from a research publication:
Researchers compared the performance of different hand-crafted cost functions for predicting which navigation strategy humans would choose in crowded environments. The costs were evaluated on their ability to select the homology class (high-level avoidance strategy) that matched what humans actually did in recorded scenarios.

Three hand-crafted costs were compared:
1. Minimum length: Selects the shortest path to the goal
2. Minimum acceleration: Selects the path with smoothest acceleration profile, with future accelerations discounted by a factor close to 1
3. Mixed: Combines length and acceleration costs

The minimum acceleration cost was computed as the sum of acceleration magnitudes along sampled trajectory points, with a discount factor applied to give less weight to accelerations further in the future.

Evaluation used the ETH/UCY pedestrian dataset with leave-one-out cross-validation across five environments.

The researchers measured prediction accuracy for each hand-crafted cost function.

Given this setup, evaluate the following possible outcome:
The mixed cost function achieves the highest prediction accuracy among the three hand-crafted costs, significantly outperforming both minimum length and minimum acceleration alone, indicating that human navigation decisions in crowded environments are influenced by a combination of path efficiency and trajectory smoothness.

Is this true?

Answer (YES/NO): NO